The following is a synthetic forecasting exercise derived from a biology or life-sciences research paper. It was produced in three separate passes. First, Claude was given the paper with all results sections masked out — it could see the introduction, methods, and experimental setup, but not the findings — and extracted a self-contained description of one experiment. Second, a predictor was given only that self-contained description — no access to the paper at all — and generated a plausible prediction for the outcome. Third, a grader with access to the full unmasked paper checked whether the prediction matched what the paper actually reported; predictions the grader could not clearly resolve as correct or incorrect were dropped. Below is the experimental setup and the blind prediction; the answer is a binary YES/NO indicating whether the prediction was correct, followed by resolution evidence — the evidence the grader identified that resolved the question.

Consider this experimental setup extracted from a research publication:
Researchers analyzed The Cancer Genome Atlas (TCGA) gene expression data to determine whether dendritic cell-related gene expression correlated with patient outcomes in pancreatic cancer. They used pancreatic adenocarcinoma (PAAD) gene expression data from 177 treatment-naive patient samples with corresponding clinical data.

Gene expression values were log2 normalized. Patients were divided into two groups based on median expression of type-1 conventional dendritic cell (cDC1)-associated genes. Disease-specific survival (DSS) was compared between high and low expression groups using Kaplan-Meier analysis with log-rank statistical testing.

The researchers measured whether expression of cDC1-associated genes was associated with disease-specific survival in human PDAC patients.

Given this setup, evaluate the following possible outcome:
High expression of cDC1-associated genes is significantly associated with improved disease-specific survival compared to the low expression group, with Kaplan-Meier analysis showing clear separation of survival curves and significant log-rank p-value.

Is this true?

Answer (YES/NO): YES